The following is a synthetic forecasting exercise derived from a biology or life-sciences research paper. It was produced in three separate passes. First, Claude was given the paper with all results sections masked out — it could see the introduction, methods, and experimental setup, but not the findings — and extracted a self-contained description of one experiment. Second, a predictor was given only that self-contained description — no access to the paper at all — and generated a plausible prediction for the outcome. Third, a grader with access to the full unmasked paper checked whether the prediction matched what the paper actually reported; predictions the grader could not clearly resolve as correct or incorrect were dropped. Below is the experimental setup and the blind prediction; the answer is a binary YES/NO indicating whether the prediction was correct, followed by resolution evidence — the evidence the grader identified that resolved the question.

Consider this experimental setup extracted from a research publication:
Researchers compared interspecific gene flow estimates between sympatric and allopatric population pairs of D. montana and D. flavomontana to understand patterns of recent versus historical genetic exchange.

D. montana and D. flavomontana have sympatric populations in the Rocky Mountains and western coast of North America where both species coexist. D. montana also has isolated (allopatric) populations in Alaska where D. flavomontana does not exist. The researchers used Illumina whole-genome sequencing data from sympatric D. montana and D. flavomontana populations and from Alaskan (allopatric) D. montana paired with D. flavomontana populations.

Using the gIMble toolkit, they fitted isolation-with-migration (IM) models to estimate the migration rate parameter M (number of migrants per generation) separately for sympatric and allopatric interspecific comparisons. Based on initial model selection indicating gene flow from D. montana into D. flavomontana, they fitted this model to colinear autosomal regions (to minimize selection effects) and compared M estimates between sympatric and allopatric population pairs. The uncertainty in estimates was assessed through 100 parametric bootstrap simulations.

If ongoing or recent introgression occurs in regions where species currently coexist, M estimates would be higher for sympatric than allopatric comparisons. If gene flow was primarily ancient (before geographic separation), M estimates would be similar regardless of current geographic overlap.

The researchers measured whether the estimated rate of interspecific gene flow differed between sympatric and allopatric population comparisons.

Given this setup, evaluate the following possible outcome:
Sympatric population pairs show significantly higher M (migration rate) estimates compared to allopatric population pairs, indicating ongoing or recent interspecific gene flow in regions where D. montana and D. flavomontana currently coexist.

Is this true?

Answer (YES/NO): YES